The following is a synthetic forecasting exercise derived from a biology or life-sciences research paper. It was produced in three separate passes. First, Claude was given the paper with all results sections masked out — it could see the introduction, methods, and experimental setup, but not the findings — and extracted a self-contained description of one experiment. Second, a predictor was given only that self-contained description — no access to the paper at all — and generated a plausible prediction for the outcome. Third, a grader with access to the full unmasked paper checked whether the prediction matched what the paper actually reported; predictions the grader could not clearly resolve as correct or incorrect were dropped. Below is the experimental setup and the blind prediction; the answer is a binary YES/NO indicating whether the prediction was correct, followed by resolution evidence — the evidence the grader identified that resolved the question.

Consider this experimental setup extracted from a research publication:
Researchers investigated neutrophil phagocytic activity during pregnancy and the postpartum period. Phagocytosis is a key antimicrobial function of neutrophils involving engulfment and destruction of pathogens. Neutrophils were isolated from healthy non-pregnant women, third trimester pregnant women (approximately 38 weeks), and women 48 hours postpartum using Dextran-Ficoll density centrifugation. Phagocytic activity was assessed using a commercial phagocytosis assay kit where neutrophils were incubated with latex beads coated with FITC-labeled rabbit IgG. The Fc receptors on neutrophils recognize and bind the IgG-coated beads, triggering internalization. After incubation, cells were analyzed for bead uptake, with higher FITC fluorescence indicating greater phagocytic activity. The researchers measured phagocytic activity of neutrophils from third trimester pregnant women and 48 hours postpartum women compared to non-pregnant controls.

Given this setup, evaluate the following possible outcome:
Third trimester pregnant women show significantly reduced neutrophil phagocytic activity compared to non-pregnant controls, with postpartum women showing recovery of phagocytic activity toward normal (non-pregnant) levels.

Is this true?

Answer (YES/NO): NO